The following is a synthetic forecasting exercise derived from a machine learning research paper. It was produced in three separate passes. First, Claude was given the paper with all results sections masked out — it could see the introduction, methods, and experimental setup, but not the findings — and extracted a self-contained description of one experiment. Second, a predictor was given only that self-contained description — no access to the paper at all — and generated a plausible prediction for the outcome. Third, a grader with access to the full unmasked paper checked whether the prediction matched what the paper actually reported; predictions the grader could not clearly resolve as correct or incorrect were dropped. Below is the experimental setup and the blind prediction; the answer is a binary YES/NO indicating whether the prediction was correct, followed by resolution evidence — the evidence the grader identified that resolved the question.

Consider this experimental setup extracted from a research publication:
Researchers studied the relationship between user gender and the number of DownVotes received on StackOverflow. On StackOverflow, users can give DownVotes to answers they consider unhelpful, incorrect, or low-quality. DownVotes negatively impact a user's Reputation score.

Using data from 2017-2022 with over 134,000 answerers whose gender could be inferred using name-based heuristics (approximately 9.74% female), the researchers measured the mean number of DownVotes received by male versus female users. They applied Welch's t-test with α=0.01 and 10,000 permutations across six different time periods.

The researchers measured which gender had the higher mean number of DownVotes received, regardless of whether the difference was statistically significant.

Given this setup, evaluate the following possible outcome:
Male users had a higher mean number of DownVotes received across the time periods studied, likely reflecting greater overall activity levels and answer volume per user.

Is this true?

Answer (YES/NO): NO